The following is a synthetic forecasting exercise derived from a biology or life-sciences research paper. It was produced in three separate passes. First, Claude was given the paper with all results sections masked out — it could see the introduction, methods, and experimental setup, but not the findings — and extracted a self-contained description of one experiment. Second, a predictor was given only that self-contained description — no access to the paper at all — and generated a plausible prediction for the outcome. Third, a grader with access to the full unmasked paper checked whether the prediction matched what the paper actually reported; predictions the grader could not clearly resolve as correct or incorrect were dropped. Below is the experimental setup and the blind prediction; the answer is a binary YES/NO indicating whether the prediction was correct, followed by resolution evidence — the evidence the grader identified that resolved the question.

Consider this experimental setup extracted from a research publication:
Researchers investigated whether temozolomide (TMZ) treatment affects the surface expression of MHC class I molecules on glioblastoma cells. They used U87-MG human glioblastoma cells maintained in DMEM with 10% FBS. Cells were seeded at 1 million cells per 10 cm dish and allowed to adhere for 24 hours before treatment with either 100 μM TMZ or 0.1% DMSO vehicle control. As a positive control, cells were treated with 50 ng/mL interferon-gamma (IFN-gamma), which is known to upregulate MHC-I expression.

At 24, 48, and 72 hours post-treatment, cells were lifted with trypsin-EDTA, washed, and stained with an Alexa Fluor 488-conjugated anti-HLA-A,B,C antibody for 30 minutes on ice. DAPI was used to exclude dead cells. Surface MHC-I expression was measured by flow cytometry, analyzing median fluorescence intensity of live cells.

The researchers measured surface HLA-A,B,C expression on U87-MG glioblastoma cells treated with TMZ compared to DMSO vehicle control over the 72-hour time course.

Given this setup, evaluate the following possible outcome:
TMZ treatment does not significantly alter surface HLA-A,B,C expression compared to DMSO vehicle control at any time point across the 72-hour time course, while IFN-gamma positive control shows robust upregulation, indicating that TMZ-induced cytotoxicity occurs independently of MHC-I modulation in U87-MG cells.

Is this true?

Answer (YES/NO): NO